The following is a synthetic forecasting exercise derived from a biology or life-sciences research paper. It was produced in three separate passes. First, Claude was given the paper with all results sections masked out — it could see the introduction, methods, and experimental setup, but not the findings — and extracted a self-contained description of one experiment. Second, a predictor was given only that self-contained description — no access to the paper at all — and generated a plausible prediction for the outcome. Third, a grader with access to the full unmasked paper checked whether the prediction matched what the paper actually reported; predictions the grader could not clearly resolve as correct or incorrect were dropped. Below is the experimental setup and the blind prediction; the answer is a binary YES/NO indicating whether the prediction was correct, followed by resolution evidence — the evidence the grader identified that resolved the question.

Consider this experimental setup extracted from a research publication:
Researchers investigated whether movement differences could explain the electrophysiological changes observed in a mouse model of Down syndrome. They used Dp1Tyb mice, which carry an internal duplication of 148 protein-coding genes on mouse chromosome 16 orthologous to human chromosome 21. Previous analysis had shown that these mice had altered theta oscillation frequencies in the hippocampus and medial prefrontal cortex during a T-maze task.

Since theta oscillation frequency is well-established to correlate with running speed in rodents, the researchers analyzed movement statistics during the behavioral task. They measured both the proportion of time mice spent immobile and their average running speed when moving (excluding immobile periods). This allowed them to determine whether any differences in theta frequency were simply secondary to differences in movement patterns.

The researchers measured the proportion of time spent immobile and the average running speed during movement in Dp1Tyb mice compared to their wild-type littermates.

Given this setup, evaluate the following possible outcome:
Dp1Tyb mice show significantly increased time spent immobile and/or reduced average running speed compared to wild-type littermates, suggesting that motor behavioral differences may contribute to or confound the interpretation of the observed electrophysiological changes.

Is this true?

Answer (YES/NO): NO